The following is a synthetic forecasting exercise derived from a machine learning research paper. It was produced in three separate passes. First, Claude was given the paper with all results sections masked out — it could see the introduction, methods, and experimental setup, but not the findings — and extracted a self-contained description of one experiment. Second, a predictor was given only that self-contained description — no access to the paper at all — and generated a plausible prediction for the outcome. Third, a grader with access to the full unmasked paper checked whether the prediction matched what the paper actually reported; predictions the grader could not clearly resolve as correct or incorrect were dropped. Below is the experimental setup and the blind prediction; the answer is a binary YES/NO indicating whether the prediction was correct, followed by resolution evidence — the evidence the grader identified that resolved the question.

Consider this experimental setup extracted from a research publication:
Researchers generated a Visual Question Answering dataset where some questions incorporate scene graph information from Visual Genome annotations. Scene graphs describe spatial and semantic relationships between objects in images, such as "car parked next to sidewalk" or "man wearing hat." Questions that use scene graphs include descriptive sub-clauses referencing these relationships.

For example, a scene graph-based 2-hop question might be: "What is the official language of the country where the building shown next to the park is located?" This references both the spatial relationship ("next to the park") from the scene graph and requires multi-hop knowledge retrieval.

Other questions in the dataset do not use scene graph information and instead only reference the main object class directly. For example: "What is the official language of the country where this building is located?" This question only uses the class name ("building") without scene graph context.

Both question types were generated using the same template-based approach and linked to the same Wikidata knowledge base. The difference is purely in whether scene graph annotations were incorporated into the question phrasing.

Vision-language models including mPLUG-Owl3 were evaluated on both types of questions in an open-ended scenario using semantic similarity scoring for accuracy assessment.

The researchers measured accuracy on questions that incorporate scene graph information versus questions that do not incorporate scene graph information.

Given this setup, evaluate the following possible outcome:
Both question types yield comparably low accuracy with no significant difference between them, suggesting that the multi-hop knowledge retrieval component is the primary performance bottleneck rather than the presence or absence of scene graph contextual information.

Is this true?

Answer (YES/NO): NO